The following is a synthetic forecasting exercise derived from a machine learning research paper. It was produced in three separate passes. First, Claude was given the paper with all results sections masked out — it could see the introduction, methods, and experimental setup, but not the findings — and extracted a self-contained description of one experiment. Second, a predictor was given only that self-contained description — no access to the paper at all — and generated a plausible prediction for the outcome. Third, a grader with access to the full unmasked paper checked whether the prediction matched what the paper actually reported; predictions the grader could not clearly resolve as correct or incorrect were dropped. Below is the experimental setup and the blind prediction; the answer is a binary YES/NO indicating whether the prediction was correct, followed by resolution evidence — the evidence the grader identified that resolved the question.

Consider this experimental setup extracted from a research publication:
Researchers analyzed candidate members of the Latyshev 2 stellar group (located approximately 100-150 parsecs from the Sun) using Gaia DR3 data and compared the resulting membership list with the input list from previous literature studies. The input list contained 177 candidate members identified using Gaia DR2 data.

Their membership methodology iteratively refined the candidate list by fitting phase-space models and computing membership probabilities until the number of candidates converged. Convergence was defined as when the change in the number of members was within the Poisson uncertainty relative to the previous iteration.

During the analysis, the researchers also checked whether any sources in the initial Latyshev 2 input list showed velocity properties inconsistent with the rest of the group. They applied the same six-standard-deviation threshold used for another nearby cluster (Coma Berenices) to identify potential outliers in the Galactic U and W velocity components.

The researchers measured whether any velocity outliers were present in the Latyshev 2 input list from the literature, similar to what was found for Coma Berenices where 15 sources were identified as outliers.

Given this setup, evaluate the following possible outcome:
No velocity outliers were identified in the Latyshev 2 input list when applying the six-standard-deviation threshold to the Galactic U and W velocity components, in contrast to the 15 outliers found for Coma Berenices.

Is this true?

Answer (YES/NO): YES